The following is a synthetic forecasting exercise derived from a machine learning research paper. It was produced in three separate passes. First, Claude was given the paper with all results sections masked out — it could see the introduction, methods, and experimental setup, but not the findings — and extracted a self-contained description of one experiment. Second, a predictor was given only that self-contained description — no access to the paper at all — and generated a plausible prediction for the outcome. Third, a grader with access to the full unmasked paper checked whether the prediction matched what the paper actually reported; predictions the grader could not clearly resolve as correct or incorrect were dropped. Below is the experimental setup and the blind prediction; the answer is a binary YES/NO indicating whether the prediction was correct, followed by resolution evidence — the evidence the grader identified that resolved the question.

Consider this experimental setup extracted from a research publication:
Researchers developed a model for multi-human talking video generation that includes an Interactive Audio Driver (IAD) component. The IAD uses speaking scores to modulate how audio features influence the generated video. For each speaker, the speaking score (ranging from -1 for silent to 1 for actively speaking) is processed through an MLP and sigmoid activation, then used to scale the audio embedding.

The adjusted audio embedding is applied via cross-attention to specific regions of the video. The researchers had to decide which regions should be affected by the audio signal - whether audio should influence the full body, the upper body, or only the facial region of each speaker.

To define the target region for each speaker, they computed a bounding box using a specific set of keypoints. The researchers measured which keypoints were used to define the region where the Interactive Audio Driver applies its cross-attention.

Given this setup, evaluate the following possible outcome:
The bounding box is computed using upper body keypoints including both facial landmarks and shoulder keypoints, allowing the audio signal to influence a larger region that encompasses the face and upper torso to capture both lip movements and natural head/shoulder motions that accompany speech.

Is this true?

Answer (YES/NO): NO